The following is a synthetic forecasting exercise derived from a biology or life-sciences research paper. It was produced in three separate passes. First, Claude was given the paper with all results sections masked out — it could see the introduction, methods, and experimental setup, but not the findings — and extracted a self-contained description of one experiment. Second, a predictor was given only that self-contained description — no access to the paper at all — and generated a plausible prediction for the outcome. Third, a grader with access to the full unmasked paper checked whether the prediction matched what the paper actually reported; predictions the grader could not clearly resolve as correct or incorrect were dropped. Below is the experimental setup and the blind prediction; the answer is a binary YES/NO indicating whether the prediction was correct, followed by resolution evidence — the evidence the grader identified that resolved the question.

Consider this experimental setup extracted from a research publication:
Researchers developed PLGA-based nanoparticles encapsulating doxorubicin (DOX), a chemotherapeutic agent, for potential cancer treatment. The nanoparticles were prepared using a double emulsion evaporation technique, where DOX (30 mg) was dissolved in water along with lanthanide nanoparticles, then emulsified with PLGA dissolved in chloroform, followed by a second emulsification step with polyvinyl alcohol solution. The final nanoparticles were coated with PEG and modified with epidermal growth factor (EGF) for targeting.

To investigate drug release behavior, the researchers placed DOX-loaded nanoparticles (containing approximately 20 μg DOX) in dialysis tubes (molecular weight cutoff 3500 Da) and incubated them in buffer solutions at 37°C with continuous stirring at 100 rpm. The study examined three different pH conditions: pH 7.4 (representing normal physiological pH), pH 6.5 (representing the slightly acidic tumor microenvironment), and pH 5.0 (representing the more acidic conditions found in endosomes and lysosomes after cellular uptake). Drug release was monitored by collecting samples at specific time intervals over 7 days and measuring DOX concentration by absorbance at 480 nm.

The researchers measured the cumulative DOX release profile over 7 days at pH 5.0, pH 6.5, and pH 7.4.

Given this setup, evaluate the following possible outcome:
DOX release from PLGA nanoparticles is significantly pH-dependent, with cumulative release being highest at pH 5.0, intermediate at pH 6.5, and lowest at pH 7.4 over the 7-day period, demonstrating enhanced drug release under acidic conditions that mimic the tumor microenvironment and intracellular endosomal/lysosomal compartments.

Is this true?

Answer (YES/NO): YES